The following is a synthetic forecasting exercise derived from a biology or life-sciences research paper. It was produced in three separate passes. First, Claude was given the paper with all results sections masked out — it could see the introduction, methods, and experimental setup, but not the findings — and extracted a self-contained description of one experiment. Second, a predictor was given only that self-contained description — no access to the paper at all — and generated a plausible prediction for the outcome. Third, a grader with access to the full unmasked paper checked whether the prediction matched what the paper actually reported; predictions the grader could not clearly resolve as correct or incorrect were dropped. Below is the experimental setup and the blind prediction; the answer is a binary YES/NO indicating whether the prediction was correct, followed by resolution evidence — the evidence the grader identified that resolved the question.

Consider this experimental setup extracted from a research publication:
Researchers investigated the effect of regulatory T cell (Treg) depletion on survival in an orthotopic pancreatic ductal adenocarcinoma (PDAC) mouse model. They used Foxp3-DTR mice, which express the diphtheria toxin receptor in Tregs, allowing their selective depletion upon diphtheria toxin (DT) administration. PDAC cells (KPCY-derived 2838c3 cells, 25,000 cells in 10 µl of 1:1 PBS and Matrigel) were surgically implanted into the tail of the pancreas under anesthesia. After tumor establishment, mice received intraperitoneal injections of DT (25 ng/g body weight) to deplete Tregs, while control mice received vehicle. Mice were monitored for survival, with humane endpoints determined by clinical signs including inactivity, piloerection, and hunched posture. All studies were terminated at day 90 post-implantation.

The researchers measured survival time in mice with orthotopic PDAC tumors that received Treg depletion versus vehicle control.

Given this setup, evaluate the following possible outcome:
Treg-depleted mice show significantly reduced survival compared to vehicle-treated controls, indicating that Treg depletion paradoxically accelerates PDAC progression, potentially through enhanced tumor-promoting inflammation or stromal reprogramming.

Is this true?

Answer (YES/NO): NO